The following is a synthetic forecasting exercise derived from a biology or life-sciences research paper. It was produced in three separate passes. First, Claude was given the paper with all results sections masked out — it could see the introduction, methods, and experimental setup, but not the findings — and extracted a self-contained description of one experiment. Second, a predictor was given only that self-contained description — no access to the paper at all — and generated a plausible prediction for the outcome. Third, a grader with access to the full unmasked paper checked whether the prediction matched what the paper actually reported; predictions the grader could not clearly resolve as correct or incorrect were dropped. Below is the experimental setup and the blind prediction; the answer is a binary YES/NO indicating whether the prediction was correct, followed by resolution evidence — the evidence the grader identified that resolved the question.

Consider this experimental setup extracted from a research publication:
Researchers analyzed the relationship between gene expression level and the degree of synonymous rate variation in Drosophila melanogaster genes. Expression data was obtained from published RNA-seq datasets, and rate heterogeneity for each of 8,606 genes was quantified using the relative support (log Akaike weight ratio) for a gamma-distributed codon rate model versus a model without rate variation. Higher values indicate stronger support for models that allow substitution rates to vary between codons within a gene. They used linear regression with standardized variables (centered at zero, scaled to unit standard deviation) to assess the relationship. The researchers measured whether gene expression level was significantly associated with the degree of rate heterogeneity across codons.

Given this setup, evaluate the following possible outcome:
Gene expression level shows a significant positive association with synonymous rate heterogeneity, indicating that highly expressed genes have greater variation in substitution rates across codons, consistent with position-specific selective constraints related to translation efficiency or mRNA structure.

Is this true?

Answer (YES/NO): YES